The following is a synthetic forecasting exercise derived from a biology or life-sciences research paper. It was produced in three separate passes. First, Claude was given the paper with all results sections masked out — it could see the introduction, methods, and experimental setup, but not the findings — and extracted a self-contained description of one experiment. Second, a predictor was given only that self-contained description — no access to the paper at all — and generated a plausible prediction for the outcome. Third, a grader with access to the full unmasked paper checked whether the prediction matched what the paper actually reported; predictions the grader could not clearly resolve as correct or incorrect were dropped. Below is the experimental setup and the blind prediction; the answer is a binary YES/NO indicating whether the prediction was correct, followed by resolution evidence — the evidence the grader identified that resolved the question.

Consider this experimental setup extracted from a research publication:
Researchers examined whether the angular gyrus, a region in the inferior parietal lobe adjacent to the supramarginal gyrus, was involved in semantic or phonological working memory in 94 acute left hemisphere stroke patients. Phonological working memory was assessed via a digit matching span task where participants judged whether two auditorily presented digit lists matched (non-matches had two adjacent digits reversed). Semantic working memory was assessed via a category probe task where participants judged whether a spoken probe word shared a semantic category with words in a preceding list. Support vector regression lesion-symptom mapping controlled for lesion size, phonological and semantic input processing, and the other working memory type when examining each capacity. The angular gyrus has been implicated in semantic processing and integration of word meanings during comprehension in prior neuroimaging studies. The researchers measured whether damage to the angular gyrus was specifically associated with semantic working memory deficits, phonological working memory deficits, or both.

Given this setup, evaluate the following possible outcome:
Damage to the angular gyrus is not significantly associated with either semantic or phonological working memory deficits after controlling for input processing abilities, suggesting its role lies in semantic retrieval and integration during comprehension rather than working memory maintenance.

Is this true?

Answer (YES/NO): NO